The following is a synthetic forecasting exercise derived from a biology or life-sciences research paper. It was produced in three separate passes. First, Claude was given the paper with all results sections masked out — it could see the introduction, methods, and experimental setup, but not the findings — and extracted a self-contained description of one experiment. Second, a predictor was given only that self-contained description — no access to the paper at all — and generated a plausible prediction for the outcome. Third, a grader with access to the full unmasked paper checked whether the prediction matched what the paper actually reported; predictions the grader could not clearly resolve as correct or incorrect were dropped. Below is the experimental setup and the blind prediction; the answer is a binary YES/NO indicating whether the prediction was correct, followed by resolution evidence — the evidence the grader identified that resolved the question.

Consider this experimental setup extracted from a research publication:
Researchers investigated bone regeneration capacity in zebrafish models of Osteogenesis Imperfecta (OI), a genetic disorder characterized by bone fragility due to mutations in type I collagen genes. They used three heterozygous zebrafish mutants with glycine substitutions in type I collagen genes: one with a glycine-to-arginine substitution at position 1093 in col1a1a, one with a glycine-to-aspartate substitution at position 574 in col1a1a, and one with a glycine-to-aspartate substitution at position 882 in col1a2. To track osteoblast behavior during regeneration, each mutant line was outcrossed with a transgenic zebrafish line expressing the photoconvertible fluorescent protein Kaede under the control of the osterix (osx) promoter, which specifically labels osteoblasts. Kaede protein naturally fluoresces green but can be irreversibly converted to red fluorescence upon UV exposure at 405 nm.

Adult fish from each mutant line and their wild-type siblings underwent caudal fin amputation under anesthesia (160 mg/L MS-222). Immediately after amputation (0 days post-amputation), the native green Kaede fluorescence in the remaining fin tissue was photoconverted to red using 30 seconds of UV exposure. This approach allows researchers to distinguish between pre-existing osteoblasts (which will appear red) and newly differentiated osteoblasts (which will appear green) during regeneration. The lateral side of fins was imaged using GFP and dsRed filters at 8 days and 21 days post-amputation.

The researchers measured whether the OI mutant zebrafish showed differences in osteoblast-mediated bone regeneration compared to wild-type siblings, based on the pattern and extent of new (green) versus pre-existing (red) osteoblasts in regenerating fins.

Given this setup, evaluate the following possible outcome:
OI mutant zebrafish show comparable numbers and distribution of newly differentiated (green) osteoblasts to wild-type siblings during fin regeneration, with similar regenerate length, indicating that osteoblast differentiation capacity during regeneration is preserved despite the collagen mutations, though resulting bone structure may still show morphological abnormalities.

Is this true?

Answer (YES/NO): NO